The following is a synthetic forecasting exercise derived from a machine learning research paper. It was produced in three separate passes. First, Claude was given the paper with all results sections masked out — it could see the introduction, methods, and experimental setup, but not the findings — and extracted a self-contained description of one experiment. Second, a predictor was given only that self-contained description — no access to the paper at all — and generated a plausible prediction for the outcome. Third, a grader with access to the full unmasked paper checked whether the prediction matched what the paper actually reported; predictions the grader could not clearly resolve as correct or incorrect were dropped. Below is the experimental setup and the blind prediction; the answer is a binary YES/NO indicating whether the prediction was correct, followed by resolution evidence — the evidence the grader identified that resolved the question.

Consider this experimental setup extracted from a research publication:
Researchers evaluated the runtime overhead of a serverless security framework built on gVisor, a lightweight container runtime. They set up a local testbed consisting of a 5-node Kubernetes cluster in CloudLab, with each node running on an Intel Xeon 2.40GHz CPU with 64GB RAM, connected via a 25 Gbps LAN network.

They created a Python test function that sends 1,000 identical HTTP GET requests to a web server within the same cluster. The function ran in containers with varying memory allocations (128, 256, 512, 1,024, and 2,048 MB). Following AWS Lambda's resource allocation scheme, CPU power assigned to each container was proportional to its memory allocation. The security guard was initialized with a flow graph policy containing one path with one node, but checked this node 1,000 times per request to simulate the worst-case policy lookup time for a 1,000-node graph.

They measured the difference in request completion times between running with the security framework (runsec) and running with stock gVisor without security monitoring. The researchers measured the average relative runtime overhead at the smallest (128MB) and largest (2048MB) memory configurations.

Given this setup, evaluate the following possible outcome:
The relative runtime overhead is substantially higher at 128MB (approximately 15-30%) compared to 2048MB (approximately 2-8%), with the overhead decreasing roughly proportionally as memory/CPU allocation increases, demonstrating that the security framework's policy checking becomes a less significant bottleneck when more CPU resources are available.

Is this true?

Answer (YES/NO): NO